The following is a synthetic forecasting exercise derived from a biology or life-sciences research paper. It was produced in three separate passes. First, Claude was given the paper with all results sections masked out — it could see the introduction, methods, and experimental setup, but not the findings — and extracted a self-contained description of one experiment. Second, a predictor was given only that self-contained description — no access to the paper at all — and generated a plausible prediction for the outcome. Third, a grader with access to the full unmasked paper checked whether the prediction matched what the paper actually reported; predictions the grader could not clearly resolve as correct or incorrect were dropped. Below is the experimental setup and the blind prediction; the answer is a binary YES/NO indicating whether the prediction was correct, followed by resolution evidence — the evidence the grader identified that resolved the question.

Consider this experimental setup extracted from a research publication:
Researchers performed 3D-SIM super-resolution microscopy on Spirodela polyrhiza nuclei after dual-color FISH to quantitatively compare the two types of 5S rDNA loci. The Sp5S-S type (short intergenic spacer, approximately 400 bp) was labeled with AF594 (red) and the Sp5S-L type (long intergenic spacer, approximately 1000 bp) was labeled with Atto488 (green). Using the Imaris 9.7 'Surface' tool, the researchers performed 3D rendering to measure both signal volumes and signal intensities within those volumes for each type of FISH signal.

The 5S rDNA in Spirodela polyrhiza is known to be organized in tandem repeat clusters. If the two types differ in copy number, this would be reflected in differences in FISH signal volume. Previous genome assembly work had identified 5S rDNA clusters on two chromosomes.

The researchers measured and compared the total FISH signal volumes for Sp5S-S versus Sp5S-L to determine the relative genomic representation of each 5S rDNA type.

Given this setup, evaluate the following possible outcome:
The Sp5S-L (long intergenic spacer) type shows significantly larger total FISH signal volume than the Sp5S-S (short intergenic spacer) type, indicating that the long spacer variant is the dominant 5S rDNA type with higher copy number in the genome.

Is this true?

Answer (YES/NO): YES